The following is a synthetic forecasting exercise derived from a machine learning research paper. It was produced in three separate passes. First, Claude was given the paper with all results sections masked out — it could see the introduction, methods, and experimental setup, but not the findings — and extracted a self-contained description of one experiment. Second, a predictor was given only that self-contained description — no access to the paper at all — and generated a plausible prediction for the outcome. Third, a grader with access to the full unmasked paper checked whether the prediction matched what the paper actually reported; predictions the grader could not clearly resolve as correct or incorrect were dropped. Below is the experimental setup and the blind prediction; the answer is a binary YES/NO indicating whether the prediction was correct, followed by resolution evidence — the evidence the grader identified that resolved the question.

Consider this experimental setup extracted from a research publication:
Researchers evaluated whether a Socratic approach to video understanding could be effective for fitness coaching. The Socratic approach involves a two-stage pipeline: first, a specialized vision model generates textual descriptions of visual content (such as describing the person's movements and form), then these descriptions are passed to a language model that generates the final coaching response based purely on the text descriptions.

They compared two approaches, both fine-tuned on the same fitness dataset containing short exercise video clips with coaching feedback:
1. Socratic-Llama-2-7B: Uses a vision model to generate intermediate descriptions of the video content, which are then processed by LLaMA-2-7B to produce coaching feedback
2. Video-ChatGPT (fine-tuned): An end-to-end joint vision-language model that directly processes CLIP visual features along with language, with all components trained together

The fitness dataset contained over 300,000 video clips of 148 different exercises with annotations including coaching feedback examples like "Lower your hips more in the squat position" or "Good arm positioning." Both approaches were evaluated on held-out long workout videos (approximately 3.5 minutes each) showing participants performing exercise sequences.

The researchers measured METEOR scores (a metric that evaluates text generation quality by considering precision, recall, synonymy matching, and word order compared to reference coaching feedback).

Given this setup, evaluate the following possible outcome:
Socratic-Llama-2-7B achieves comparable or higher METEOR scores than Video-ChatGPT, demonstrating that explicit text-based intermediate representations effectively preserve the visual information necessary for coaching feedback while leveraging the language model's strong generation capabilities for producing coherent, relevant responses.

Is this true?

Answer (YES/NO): NO